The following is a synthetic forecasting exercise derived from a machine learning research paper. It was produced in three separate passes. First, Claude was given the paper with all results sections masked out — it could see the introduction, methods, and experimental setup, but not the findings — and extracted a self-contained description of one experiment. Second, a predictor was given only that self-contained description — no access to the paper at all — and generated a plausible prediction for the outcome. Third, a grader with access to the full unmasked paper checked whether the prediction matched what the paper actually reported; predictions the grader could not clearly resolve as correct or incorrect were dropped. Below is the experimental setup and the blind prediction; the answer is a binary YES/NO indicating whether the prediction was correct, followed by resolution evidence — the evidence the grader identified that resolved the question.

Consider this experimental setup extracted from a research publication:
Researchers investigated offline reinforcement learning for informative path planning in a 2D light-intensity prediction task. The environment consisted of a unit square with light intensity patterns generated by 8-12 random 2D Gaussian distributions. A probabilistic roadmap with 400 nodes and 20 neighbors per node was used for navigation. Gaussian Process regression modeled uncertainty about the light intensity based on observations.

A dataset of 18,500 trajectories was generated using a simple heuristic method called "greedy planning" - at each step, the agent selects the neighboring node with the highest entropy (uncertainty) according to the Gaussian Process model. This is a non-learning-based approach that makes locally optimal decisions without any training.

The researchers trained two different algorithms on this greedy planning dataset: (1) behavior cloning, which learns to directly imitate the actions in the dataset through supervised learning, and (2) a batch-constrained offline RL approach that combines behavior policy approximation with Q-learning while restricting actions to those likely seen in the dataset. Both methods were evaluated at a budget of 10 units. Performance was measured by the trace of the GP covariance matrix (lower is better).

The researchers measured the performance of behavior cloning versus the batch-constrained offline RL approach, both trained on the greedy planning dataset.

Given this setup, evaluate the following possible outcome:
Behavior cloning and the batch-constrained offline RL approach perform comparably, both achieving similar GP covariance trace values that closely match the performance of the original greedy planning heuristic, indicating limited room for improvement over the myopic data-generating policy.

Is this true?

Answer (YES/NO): NO